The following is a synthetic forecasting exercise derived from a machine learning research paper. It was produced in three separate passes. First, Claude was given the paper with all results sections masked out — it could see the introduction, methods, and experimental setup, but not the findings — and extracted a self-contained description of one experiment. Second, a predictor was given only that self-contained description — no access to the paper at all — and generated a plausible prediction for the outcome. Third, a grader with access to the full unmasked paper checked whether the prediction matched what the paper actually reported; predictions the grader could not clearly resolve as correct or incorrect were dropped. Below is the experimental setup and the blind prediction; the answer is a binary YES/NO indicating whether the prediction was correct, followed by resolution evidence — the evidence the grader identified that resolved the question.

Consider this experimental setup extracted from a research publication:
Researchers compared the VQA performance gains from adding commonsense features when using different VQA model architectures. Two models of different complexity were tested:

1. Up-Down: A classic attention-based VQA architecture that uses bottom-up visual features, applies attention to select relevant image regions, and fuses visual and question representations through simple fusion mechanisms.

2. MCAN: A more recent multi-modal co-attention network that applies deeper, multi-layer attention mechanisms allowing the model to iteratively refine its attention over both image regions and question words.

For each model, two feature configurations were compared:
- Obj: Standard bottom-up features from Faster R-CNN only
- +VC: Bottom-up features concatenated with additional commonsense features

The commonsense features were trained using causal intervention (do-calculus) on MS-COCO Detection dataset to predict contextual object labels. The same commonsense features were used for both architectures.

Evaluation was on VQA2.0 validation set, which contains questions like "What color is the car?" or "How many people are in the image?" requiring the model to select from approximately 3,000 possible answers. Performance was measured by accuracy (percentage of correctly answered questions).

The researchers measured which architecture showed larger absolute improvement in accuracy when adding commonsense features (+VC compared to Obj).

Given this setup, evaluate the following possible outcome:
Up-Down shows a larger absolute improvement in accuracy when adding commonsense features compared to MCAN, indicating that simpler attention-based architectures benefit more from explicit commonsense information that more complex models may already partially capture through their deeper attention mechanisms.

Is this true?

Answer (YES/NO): YES